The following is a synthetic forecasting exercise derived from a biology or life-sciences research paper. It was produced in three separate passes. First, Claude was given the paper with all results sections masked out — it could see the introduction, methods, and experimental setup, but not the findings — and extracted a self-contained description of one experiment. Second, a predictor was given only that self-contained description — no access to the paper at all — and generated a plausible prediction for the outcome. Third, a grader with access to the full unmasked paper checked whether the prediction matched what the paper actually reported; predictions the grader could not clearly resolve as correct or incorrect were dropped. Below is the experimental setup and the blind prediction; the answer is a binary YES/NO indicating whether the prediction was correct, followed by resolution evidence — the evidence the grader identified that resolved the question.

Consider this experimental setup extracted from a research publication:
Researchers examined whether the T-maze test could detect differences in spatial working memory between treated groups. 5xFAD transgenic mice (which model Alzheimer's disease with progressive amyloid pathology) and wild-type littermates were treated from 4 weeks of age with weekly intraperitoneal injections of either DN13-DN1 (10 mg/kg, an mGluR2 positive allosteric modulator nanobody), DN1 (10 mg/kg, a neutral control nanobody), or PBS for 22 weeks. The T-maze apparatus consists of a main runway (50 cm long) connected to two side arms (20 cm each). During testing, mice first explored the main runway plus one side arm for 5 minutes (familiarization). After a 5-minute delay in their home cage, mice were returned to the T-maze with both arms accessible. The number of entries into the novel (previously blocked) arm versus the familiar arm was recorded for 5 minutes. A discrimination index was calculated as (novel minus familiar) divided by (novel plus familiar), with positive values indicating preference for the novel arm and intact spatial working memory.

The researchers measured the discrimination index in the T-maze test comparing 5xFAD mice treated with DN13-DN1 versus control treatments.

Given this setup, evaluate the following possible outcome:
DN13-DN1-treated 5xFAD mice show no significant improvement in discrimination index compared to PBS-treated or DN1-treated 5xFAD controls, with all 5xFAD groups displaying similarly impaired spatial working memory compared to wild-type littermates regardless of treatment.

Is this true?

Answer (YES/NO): NO